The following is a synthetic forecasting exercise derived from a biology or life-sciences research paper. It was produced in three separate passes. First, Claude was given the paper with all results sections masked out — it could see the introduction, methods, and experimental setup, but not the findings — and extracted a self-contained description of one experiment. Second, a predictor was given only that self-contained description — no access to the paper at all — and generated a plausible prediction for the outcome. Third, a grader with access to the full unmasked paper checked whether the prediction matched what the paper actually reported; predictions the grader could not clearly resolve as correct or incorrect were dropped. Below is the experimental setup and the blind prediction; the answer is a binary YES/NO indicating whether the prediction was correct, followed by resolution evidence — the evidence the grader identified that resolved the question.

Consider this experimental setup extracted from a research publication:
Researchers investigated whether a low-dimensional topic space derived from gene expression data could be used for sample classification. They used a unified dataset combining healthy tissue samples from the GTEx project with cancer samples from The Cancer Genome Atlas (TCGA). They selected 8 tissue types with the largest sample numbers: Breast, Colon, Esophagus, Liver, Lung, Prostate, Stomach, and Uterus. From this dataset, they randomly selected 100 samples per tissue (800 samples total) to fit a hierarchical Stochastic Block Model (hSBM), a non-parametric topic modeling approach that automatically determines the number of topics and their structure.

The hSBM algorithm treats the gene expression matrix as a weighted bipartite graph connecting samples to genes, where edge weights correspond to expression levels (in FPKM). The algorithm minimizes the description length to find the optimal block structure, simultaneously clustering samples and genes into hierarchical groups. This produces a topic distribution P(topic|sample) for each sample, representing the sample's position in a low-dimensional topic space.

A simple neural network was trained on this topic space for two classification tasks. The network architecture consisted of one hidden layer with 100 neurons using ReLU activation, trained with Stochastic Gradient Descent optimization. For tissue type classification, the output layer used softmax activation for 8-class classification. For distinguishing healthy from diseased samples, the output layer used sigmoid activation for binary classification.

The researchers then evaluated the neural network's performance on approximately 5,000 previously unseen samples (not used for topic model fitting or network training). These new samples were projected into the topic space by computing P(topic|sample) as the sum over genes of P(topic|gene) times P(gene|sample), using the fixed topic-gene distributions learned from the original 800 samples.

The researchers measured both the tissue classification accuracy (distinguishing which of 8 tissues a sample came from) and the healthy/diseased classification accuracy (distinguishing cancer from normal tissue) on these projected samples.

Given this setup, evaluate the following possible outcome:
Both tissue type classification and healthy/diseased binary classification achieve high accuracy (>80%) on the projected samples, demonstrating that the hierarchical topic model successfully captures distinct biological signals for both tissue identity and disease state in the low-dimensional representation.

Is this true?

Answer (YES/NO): YES